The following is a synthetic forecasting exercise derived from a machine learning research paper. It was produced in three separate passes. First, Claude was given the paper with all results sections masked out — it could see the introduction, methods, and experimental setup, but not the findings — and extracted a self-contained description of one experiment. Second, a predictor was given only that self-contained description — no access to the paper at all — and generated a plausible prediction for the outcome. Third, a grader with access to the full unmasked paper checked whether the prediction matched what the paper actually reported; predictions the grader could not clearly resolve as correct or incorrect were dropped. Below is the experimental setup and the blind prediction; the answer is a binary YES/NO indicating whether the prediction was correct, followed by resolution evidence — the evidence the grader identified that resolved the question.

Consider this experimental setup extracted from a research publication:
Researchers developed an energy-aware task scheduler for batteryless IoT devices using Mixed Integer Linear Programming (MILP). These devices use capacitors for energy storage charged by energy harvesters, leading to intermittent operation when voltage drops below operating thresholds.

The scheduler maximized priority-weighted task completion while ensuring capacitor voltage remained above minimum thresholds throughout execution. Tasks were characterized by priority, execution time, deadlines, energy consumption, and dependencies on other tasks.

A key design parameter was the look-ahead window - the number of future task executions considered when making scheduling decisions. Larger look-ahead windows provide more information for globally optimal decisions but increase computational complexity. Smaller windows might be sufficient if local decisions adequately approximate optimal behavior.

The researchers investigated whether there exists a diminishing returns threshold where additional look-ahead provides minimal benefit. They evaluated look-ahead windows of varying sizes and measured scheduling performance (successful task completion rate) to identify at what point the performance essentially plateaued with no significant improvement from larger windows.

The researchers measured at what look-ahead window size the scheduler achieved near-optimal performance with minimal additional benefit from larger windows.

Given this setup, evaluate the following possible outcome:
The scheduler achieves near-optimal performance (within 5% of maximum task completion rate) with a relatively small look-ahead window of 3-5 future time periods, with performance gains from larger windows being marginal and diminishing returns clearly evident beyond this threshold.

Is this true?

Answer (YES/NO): NO